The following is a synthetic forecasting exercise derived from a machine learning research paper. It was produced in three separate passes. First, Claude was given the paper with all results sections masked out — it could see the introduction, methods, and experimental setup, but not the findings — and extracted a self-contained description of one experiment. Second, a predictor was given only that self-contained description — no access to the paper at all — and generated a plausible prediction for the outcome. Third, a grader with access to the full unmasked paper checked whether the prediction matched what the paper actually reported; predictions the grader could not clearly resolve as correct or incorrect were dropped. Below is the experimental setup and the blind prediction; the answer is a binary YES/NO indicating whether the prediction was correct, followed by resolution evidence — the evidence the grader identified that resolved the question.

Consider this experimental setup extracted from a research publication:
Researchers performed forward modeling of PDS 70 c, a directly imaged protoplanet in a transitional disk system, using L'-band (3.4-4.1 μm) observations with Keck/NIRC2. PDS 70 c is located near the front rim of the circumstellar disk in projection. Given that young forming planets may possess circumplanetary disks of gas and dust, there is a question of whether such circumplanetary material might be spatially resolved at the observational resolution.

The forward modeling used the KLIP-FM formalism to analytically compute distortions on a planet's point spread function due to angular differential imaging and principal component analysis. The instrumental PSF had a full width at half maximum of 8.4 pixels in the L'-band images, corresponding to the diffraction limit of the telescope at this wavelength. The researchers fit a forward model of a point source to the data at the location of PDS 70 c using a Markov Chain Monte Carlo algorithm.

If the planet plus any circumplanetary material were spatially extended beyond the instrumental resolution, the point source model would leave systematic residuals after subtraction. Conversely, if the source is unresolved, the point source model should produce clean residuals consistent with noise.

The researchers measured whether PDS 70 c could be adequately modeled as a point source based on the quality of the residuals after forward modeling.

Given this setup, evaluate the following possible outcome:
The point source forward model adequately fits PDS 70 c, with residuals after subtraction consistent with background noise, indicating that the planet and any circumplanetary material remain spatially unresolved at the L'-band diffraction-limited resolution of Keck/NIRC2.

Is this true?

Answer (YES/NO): YES